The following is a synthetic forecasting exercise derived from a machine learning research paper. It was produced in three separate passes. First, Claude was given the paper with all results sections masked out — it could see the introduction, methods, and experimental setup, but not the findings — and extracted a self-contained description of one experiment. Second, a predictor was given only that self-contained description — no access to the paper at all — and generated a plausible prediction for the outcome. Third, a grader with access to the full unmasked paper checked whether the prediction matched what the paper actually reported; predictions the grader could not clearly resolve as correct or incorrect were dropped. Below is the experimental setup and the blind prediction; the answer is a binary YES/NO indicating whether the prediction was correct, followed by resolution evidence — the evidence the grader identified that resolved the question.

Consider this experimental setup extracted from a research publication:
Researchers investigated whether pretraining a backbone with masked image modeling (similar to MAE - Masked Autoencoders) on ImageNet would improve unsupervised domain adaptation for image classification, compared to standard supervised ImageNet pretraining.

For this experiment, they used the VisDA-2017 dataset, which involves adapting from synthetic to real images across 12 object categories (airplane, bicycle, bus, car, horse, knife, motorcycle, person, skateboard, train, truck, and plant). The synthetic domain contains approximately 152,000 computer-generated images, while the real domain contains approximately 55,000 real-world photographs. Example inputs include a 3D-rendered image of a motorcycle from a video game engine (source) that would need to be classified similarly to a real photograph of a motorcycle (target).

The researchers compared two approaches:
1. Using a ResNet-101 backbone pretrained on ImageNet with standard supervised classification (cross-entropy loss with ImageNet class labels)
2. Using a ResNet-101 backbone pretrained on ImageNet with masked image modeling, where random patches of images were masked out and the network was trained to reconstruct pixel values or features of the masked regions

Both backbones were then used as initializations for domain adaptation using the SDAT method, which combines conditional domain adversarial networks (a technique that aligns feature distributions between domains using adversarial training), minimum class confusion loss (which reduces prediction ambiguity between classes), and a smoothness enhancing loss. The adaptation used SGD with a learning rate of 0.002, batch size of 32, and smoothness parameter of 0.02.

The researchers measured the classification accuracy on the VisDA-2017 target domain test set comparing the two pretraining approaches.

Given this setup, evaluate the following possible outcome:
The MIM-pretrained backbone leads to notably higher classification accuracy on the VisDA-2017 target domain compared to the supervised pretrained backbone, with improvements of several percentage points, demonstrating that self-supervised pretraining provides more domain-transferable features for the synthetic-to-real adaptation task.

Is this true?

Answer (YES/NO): NO